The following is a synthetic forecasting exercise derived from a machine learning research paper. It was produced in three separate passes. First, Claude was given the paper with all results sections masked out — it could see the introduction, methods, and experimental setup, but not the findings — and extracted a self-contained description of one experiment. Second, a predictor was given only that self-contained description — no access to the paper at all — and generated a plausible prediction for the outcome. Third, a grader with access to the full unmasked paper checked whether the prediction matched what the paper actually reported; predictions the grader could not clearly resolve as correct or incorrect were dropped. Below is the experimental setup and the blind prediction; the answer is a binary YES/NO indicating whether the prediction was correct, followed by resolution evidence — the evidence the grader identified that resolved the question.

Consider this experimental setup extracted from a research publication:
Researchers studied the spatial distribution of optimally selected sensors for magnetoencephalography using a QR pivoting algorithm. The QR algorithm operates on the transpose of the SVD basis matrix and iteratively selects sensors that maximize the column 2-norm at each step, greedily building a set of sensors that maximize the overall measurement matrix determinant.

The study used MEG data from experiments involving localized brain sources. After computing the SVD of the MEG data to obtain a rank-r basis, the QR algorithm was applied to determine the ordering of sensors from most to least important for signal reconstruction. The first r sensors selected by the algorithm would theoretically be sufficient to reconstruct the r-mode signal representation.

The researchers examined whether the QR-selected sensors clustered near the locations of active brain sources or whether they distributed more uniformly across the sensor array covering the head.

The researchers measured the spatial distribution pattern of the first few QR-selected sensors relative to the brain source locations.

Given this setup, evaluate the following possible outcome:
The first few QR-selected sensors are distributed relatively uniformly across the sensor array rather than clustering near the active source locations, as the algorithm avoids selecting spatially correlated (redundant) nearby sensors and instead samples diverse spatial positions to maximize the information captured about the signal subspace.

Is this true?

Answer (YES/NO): NO